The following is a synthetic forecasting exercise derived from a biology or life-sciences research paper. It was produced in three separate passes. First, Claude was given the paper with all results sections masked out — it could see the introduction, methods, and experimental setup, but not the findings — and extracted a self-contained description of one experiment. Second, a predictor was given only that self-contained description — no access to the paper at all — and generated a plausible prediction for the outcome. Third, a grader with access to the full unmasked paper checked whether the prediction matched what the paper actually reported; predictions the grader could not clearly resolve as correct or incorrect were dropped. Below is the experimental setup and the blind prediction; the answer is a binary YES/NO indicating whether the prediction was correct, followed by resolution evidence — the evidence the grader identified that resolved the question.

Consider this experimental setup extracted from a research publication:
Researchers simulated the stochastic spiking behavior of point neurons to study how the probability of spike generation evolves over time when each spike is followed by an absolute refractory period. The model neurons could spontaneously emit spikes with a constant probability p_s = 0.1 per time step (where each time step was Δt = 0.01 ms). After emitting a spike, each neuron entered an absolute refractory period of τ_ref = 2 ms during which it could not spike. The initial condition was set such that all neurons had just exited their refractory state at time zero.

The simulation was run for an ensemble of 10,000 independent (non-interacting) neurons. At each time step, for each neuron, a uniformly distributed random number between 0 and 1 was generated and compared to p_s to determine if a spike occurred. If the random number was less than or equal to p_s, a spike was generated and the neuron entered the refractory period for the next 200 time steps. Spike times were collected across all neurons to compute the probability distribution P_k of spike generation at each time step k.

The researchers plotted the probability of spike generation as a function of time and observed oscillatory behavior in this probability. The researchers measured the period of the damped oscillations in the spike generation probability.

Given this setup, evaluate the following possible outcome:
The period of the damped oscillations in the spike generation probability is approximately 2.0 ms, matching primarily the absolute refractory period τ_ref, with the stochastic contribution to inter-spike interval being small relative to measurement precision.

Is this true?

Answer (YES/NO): YES